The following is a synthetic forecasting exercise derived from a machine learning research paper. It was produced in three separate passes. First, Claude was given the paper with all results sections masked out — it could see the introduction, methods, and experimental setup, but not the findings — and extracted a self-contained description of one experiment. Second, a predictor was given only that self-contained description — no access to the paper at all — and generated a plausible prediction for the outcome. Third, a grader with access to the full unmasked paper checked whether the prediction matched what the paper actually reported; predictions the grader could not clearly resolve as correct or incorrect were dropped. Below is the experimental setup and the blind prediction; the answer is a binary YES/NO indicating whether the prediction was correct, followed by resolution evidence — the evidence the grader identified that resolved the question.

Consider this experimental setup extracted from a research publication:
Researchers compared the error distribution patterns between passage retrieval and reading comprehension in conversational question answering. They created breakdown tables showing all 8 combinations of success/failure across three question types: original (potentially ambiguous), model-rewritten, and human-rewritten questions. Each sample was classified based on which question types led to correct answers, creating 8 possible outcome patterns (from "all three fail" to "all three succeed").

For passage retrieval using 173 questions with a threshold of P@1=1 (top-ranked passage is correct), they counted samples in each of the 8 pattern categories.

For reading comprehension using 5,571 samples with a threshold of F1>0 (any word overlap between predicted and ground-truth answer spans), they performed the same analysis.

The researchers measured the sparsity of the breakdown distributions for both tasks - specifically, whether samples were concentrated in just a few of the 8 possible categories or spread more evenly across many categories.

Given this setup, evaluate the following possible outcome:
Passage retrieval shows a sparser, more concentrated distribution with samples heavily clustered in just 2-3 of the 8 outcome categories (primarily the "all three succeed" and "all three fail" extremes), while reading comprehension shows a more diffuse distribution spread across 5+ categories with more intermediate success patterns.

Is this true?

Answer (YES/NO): YES